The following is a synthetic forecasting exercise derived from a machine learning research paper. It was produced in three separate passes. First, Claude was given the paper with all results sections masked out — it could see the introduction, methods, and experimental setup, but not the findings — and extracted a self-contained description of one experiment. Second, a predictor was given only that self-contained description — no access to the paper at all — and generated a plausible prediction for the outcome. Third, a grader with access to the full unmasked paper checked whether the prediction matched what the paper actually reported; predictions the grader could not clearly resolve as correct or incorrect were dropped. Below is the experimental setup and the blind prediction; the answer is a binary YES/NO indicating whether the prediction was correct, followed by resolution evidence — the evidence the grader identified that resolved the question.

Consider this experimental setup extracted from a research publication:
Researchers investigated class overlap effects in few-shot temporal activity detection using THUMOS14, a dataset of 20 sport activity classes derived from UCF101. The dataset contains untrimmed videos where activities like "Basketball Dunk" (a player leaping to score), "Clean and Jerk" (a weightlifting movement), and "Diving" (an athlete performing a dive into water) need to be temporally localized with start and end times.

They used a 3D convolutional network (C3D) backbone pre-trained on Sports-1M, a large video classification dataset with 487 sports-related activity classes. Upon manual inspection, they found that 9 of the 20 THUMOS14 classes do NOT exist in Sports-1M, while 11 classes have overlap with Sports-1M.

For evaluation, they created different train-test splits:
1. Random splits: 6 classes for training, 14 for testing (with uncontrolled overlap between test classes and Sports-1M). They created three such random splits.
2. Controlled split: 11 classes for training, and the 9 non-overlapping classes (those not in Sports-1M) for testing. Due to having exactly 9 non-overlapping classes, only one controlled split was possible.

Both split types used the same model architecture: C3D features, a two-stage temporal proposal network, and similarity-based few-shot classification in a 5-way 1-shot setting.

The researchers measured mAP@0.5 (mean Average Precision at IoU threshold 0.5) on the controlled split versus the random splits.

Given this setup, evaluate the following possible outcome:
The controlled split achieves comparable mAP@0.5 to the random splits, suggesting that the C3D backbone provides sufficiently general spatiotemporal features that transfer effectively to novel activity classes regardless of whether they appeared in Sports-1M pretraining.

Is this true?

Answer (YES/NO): NO